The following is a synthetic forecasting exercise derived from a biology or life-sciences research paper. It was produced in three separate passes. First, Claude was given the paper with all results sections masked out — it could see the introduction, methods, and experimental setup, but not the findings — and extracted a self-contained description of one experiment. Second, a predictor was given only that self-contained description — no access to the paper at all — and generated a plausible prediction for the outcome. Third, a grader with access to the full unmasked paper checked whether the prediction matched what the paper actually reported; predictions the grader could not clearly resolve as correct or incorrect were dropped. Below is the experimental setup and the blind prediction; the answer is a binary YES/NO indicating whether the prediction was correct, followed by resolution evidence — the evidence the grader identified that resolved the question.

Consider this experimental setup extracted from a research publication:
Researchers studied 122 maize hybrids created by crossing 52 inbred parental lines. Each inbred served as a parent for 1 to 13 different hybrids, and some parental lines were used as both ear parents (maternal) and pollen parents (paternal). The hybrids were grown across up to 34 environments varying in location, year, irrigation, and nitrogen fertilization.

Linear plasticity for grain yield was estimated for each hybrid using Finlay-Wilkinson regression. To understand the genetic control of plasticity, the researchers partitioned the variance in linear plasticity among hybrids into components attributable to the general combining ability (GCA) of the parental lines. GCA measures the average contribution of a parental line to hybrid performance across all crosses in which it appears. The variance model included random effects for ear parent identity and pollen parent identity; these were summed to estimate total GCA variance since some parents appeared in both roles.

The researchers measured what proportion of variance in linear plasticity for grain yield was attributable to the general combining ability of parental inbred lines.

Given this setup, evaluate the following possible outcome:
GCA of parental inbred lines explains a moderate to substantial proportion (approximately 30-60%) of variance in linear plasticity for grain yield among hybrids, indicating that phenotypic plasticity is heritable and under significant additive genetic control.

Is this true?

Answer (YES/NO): YES